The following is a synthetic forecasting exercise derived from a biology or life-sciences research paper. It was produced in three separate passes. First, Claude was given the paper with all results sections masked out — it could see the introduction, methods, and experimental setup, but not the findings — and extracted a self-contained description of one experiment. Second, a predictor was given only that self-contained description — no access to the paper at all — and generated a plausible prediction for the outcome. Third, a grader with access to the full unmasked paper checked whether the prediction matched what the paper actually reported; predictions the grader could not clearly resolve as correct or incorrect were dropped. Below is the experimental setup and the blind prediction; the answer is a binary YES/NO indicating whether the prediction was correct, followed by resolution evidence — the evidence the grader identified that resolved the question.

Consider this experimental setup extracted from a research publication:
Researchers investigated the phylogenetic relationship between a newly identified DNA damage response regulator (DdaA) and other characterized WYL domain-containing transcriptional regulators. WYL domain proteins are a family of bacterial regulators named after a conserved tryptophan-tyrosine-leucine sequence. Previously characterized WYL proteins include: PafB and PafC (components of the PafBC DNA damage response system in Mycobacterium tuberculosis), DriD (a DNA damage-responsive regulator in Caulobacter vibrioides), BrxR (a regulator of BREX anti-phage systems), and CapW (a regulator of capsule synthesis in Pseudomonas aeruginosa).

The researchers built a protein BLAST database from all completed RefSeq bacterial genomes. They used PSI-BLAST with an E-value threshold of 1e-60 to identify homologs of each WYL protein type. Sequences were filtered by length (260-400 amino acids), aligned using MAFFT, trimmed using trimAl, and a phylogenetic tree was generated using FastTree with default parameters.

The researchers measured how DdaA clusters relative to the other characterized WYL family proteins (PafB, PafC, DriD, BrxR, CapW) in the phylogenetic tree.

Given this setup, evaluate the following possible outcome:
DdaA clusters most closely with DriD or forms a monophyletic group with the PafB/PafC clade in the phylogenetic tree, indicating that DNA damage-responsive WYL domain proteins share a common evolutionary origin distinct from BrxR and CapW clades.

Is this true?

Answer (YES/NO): NO